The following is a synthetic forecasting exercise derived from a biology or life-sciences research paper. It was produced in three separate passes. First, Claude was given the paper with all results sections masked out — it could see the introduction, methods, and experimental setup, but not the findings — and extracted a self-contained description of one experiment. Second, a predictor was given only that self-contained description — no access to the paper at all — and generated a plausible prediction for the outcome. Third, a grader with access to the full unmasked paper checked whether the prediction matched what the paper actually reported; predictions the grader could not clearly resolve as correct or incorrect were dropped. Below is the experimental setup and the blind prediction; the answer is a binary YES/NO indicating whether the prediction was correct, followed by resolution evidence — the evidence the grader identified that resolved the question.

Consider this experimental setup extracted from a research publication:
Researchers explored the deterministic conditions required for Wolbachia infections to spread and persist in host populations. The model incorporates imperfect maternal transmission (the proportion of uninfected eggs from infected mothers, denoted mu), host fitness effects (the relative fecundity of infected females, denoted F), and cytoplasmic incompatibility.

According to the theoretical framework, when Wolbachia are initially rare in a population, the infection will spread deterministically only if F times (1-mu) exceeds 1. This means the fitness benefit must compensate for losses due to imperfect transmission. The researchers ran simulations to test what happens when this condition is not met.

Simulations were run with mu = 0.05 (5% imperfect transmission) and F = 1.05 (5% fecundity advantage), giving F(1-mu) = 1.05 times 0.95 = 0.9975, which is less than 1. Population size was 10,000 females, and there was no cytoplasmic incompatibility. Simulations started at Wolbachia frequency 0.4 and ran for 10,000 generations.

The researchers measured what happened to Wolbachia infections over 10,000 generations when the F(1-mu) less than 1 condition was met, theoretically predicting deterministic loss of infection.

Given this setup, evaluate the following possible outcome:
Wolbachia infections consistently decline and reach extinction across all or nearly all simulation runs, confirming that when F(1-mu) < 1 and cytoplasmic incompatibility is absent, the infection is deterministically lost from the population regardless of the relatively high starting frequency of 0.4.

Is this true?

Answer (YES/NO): NO